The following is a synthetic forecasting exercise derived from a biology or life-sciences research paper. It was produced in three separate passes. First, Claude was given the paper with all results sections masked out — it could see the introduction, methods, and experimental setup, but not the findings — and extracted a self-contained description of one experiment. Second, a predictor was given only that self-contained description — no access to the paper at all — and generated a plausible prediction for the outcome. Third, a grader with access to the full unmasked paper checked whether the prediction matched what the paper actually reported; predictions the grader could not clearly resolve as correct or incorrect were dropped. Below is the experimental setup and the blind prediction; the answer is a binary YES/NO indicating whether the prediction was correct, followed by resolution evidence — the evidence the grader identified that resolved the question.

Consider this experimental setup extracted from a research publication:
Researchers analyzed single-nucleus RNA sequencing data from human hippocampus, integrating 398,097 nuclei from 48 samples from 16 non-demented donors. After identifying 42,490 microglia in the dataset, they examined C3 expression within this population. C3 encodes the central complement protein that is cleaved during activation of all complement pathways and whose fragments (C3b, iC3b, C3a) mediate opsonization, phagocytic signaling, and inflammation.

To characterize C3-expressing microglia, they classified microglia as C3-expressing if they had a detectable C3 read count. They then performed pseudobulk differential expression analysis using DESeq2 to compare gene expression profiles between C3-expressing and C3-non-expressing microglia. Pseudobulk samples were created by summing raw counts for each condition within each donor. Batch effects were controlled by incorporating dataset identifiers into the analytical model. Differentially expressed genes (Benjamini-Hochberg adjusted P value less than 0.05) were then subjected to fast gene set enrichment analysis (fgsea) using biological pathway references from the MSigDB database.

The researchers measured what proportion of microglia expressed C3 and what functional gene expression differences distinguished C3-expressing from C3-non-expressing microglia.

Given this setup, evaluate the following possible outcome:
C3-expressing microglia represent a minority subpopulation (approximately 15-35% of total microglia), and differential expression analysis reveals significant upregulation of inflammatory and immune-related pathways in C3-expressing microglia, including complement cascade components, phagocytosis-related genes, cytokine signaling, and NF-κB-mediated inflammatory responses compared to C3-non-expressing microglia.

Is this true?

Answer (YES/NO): NO